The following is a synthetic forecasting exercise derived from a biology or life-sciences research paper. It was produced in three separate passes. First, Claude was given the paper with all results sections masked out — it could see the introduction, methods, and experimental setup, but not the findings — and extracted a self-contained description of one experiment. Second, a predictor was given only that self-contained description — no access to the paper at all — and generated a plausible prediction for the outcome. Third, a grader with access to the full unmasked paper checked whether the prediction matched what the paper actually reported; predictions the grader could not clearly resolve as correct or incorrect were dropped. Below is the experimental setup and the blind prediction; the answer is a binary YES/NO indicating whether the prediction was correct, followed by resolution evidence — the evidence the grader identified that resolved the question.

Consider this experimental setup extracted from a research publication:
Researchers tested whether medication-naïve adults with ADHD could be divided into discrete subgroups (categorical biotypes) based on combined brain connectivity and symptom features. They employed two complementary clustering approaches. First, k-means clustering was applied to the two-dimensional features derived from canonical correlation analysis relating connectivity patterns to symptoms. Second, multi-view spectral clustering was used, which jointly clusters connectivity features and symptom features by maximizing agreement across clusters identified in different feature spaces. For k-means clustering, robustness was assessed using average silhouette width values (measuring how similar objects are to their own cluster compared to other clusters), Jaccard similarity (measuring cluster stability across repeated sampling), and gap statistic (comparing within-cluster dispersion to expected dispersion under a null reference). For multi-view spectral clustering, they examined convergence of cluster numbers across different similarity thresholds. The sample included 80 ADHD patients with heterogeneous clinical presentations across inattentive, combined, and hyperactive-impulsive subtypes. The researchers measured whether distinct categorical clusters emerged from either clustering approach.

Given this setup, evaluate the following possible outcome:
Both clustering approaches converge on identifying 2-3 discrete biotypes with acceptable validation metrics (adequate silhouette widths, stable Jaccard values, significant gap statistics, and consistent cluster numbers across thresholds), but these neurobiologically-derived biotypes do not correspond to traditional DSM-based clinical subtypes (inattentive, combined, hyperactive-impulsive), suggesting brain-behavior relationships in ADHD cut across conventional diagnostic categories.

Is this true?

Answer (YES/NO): NO